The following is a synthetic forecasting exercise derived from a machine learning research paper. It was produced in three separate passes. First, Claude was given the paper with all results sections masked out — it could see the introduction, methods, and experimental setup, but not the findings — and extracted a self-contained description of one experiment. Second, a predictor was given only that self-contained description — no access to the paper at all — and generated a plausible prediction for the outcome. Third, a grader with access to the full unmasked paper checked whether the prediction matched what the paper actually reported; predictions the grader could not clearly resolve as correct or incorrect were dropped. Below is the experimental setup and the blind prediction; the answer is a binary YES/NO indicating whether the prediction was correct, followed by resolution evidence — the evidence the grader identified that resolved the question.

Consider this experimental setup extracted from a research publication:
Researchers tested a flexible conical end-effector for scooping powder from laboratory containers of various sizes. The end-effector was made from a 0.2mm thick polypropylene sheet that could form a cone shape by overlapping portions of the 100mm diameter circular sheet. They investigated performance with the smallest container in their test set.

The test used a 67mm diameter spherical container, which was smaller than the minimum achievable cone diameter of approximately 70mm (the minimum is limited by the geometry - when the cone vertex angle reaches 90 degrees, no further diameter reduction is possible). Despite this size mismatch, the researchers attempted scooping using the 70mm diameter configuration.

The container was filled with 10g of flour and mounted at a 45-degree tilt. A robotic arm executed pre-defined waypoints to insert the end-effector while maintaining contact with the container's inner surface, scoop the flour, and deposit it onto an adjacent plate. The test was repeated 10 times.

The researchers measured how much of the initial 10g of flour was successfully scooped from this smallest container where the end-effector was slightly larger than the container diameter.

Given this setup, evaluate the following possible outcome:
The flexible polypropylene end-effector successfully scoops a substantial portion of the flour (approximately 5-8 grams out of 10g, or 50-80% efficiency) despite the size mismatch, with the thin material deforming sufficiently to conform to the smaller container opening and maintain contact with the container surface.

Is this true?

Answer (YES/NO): NO